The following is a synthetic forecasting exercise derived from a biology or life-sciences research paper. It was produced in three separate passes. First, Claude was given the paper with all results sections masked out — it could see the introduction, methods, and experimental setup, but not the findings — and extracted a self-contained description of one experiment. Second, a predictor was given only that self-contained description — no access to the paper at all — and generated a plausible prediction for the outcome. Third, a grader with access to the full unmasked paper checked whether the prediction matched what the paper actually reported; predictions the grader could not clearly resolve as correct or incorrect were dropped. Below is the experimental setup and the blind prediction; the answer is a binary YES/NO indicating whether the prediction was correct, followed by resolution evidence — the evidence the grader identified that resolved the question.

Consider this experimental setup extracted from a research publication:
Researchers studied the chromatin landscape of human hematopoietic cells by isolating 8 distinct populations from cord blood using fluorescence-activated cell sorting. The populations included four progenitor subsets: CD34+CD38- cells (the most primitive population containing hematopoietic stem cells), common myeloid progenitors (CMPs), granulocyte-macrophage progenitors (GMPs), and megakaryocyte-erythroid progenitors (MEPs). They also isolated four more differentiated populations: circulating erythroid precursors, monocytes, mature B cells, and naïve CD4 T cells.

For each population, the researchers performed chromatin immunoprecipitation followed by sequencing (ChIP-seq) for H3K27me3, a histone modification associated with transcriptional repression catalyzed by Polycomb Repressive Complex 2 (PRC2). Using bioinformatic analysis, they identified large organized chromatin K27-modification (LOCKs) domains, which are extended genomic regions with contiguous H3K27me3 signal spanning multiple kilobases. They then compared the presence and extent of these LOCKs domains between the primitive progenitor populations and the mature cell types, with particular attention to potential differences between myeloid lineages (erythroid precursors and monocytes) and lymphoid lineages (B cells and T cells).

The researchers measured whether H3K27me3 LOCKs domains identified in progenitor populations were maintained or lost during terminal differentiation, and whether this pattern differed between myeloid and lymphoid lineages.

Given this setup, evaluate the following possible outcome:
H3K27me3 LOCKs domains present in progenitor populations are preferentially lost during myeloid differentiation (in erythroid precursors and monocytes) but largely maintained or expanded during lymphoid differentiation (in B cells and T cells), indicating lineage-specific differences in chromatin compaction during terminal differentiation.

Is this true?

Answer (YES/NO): YES